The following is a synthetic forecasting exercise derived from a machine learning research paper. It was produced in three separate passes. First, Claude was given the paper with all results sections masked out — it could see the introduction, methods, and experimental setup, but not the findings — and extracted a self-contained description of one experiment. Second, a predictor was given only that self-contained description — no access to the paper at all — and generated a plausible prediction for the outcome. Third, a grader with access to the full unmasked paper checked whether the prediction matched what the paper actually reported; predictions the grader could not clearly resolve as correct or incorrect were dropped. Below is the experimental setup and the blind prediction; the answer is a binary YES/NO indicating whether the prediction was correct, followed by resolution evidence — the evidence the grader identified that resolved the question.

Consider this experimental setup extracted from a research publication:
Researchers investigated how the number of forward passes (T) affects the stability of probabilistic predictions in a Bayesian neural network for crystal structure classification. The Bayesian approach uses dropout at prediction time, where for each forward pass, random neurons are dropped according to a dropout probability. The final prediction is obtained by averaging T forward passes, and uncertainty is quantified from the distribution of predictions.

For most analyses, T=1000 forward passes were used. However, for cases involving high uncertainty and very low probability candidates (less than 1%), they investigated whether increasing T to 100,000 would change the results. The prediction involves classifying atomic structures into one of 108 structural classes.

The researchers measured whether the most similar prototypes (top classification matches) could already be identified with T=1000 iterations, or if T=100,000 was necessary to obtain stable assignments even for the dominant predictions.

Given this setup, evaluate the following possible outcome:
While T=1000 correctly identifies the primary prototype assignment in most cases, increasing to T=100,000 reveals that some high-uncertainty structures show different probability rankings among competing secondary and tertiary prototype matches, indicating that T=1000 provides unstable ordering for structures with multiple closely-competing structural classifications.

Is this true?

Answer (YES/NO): NO